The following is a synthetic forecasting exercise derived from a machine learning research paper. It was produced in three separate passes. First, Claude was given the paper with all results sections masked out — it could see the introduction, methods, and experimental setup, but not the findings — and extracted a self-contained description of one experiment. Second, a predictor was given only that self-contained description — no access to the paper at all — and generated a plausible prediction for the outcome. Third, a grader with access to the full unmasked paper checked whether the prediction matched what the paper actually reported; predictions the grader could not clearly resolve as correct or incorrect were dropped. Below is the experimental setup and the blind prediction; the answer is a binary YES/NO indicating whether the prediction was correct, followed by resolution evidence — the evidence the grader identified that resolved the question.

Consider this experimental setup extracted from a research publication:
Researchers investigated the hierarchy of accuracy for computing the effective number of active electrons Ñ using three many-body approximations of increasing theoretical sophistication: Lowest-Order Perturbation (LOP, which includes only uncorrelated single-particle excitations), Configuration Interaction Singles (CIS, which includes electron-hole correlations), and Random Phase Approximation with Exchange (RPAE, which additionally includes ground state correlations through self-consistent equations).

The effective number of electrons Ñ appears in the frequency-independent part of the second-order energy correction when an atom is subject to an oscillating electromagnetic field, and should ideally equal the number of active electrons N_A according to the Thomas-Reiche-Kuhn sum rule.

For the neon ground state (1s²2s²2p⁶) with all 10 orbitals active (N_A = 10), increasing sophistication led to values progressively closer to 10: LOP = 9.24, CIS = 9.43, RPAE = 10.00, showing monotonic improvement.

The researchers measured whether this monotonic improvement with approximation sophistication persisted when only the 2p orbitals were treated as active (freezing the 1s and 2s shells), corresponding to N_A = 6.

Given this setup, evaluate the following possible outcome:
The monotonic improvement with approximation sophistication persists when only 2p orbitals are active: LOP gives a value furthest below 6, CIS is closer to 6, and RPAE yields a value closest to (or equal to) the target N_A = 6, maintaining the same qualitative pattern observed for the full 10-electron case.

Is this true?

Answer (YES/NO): NO